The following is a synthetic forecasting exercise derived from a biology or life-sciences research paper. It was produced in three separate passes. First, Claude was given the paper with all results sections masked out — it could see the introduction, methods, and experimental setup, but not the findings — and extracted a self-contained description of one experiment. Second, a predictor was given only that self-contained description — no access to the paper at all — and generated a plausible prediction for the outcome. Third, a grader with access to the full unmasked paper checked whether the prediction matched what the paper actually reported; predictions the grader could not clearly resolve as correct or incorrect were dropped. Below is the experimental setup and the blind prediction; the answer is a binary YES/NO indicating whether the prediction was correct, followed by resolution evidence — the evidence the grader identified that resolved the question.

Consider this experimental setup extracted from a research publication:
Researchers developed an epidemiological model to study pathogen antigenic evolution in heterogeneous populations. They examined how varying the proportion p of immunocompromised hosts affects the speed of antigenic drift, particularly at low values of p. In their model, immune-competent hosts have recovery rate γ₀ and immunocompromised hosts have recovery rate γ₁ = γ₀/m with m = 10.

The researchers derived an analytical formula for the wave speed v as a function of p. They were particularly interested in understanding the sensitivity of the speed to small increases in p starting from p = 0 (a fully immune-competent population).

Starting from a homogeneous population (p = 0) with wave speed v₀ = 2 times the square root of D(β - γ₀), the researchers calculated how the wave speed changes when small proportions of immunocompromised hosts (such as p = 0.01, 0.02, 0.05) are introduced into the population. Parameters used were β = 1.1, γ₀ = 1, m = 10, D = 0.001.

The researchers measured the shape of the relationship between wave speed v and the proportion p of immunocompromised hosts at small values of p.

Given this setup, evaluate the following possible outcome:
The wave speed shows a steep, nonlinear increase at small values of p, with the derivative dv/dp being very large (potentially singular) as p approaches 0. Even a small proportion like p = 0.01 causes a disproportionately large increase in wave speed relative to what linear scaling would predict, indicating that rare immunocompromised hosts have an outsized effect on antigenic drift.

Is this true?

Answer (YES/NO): YES